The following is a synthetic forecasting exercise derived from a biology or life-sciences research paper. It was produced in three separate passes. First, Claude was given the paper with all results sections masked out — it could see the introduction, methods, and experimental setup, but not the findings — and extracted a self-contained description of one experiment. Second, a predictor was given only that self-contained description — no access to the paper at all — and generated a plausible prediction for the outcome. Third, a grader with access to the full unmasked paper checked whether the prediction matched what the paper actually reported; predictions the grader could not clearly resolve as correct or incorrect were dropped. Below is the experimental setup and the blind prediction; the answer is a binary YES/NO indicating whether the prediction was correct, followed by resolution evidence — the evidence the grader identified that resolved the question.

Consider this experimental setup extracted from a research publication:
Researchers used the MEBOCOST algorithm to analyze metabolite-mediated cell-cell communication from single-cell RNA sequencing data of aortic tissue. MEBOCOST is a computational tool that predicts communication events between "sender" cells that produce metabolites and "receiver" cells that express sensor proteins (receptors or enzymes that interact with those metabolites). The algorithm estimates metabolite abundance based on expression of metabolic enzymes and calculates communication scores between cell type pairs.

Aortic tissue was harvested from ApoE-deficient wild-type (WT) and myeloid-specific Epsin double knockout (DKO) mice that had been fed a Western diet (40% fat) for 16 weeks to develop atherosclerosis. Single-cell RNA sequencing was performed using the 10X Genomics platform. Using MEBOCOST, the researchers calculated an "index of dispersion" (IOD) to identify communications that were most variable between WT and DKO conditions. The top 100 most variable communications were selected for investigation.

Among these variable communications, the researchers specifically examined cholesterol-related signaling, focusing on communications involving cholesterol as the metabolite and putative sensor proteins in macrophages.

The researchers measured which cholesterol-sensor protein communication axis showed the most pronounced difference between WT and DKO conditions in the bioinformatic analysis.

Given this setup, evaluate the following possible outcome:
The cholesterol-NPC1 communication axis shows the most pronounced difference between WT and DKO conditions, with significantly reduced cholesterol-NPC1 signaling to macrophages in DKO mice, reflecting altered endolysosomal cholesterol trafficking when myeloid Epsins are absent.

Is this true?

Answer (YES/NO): NO